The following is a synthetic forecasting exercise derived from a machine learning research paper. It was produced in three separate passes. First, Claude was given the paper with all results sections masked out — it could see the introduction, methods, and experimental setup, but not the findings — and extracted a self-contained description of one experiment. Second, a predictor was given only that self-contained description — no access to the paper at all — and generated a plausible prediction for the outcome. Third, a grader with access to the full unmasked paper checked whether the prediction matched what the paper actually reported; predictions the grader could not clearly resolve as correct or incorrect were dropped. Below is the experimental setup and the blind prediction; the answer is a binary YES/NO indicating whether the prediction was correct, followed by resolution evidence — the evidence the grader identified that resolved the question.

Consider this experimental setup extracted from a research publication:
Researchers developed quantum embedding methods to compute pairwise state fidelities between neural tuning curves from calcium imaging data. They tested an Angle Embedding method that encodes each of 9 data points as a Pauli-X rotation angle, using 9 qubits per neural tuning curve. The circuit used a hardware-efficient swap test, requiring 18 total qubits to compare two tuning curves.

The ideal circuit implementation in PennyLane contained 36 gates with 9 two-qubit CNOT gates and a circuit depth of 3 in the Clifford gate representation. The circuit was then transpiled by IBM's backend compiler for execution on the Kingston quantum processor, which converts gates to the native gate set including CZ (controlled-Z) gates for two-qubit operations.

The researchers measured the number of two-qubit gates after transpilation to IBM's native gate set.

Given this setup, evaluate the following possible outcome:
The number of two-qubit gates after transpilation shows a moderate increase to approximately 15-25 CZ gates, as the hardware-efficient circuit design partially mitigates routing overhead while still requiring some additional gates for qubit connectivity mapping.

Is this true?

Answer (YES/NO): NO